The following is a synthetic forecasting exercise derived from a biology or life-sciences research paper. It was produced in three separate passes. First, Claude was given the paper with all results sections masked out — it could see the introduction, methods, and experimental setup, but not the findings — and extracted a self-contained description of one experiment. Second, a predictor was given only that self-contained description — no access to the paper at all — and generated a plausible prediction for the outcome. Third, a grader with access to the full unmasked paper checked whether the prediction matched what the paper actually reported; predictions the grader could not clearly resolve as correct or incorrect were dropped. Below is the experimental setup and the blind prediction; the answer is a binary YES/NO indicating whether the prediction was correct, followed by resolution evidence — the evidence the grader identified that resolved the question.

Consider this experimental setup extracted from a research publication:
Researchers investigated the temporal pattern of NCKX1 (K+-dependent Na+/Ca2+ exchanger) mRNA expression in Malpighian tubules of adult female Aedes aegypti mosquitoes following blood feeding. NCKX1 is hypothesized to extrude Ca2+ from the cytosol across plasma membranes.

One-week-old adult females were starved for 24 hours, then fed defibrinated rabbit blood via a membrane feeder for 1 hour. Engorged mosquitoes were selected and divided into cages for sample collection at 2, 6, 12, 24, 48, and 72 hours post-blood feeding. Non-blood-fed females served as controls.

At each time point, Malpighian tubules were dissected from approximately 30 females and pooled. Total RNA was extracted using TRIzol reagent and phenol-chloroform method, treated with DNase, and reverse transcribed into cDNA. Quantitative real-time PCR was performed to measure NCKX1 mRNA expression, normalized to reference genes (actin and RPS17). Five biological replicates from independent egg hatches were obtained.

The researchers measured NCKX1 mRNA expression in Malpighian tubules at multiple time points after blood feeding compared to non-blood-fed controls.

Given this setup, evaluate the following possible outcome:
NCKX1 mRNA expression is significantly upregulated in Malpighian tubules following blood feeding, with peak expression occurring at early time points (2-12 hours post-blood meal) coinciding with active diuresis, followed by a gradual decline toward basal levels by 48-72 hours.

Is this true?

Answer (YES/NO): NO